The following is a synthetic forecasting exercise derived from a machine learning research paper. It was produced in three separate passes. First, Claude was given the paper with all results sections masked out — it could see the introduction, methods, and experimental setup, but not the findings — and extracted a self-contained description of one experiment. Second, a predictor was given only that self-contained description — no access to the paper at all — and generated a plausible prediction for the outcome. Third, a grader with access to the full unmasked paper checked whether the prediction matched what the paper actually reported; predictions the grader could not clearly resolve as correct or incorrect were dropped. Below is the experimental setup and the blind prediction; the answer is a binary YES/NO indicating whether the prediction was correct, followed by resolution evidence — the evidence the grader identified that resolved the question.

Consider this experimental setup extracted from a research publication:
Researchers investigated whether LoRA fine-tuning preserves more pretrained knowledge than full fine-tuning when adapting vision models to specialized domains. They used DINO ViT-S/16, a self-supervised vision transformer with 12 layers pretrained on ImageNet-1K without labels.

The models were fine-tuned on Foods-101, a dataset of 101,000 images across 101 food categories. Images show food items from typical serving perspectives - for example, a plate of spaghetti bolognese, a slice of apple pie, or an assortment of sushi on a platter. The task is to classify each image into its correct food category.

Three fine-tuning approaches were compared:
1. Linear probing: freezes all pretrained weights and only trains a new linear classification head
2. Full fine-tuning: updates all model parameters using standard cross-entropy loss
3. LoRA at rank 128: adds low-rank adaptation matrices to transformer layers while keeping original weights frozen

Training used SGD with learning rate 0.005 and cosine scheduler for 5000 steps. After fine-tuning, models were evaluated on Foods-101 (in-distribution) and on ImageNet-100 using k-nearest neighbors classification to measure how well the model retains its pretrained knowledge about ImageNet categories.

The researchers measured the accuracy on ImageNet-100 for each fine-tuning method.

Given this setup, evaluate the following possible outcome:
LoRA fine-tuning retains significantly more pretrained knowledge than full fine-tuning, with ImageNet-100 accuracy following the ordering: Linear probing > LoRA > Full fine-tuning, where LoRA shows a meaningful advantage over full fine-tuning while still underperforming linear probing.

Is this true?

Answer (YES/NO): YES